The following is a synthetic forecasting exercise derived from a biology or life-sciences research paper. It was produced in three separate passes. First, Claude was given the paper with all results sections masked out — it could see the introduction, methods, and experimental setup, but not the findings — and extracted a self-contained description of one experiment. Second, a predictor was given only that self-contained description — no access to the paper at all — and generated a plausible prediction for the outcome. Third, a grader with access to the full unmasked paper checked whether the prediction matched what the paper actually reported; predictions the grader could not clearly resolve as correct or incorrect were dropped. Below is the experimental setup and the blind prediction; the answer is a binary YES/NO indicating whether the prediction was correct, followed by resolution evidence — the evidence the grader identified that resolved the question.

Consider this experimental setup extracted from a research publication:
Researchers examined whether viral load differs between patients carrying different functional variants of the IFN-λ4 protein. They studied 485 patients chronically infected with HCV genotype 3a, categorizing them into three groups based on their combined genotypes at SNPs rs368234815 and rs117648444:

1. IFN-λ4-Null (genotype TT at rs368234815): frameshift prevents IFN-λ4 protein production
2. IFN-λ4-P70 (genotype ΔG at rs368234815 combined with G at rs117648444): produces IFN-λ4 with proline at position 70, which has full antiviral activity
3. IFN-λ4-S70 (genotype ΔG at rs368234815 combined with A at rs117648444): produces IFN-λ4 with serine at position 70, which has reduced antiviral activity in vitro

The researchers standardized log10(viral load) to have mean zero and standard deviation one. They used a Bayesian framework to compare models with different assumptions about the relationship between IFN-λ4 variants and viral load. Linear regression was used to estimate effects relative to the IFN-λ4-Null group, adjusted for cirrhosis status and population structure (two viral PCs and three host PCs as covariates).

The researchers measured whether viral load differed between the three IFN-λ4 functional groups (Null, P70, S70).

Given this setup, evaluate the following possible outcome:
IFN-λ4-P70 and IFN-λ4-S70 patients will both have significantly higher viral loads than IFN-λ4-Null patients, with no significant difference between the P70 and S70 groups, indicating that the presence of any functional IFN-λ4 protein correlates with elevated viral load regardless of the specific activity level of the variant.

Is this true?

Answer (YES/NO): NO